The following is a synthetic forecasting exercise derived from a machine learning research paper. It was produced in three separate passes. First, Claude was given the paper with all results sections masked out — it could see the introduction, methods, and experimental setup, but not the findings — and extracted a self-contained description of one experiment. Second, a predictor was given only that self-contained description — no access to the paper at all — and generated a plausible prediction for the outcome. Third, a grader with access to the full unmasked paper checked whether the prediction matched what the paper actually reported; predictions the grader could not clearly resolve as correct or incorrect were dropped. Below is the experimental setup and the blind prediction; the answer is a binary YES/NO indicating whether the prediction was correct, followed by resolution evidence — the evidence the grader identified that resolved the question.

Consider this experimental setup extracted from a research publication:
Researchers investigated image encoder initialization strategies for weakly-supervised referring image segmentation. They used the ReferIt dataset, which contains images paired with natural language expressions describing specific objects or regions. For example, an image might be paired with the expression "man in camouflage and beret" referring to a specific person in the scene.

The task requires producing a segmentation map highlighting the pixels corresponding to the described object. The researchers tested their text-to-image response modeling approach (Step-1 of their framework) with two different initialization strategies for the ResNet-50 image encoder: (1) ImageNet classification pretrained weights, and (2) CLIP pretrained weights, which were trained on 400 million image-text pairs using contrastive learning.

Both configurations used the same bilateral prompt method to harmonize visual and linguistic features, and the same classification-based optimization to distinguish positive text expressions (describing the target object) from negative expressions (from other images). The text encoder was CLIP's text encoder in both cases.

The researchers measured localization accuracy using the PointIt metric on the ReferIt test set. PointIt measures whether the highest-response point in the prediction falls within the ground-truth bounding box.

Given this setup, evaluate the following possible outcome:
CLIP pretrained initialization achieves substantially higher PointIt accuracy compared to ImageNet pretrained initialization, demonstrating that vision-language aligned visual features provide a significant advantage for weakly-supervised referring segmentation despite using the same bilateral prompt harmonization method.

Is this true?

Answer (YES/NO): NO